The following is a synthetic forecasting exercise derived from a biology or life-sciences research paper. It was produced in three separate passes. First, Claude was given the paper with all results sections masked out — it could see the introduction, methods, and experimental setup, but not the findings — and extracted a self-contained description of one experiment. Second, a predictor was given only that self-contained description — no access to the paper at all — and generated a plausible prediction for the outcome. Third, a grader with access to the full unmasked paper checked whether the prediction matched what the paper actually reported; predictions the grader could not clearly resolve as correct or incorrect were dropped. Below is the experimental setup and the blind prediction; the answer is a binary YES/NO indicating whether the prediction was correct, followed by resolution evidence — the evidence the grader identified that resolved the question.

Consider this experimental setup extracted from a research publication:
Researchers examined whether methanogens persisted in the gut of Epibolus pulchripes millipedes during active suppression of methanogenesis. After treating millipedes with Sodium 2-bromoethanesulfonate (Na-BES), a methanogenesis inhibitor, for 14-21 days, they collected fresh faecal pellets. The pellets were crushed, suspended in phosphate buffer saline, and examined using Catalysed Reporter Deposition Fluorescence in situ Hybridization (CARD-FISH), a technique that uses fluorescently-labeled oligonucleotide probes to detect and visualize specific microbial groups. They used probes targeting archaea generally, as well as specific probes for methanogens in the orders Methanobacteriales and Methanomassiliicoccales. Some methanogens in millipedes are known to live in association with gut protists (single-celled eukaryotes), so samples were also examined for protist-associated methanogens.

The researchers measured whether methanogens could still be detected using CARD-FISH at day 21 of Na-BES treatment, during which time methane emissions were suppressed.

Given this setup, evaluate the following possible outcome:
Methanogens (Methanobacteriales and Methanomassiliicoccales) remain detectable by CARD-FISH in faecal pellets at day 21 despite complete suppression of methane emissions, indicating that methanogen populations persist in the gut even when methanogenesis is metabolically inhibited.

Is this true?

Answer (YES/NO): YES